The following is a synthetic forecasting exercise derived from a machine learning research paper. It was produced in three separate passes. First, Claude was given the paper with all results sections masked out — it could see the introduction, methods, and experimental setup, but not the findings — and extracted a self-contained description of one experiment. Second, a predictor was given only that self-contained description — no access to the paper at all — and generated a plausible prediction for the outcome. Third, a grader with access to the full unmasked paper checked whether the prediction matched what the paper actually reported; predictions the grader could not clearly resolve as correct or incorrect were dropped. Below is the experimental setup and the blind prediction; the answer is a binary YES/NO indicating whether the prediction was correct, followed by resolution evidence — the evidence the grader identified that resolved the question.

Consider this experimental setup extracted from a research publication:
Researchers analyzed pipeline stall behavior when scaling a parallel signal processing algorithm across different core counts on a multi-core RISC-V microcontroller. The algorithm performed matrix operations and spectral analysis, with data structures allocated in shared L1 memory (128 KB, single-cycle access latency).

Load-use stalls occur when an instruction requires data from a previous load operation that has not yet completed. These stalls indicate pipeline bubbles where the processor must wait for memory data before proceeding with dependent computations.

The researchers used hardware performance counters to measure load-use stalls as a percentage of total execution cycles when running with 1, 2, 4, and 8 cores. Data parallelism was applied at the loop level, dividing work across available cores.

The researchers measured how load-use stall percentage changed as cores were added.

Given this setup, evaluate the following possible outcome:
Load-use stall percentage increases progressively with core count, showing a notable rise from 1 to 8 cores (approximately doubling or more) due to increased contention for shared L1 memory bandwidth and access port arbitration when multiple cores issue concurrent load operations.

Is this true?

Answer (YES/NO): YES